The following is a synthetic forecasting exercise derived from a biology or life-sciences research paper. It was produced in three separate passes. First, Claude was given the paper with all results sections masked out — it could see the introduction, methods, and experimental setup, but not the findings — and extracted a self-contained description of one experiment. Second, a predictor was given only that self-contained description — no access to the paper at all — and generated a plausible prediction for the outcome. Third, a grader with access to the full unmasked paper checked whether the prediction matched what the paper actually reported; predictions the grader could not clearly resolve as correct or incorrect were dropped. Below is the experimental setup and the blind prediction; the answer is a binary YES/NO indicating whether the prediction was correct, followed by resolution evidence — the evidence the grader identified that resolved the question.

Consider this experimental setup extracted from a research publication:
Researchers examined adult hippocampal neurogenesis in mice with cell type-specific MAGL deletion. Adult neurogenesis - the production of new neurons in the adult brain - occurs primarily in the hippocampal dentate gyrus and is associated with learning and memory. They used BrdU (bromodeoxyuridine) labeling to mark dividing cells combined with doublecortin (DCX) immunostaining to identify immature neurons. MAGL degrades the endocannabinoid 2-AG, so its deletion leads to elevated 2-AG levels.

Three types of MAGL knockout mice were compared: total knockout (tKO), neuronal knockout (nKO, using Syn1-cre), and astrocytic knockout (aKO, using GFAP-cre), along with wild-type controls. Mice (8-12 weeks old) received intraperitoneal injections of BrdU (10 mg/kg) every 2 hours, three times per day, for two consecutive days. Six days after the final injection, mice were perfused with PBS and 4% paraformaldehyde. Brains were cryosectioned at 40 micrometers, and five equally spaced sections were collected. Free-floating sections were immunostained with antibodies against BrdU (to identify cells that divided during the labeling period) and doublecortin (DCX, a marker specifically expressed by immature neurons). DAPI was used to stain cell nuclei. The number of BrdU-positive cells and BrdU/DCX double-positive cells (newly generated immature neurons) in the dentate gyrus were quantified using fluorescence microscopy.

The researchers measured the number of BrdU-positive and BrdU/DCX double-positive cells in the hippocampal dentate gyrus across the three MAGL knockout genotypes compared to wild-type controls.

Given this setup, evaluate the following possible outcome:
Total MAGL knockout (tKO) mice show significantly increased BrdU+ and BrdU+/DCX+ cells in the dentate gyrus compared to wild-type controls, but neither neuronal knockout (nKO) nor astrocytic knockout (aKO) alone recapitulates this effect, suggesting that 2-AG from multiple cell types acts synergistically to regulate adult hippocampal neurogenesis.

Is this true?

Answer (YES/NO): NO